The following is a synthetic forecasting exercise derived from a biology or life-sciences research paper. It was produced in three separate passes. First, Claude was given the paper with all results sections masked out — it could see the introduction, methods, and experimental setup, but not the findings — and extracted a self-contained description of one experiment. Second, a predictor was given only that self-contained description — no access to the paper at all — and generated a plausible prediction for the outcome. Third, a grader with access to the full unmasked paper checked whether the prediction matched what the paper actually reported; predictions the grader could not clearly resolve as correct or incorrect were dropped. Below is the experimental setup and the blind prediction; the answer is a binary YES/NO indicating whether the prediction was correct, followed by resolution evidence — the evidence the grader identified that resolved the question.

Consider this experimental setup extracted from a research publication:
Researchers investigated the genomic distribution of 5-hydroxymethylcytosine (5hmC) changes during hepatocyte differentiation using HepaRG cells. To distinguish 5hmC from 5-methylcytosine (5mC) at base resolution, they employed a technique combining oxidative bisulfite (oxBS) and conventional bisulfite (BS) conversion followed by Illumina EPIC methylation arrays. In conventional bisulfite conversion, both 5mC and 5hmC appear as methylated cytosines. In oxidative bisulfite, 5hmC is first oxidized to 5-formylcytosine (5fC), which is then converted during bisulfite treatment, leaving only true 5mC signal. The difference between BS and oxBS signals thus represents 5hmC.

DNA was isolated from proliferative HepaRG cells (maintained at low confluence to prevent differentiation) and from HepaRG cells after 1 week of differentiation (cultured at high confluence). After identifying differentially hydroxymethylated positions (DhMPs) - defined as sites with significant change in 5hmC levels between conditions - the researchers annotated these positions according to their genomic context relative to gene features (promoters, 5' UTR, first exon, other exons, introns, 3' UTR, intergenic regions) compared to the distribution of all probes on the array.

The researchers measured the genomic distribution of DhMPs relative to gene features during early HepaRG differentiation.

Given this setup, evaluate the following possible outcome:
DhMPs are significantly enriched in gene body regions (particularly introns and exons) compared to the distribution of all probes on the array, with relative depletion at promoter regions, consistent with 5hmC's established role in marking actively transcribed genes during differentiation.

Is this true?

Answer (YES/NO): NO